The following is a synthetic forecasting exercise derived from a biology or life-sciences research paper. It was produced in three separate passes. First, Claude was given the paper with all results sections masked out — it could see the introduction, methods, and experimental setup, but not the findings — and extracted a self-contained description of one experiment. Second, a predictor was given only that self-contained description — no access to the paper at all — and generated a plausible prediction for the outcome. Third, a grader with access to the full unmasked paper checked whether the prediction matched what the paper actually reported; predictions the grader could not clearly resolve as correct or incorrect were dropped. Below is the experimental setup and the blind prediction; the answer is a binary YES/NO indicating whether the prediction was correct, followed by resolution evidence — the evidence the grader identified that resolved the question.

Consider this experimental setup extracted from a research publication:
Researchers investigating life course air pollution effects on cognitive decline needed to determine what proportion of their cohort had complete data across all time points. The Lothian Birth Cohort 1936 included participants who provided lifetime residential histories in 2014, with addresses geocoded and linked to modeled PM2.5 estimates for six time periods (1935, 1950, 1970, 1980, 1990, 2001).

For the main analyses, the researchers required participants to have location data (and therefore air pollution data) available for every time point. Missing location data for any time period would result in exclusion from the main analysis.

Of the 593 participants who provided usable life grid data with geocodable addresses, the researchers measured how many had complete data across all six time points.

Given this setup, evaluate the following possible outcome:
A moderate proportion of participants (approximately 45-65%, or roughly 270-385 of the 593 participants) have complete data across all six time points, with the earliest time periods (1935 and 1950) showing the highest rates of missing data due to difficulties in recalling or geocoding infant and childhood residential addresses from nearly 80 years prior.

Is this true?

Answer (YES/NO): NO